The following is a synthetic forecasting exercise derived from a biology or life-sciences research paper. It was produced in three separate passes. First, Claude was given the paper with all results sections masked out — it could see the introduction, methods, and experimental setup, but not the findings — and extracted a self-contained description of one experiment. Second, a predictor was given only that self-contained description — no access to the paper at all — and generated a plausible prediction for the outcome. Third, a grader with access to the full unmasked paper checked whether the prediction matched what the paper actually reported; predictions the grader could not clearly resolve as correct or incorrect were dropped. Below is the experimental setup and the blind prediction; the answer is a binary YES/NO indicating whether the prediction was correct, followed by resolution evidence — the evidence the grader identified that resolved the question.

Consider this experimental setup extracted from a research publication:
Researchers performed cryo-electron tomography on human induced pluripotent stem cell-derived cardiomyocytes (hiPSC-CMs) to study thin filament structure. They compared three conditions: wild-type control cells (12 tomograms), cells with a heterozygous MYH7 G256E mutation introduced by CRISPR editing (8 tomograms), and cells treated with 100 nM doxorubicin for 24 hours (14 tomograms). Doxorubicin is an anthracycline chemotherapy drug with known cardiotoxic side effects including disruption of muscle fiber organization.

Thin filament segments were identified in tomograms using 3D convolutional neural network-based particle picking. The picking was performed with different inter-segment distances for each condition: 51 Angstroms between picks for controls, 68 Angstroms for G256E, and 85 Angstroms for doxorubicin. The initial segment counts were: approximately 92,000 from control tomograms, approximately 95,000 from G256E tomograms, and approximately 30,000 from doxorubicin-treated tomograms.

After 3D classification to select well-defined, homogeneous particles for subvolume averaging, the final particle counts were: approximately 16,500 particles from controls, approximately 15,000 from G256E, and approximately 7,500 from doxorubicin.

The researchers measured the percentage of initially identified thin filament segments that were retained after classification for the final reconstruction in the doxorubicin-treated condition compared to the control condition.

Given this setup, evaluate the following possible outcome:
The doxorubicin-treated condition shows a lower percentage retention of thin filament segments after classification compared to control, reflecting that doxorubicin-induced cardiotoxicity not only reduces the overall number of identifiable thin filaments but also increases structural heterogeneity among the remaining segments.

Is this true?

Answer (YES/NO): NO